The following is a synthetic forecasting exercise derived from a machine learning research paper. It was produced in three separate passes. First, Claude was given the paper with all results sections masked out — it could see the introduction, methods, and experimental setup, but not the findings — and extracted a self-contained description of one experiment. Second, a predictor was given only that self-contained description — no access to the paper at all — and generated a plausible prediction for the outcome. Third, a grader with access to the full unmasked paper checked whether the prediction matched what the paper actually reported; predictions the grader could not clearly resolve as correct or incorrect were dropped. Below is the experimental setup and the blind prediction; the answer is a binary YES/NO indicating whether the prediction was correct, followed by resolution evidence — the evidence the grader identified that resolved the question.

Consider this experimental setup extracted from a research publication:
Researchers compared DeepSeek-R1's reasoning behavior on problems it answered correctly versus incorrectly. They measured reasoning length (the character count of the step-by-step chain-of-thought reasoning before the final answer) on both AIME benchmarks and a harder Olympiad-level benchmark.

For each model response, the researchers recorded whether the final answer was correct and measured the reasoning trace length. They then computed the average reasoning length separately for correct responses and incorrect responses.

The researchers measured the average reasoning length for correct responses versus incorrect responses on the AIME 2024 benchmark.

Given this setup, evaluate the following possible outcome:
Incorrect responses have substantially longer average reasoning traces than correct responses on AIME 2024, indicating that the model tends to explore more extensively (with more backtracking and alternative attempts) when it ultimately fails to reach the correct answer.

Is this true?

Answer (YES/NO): YES